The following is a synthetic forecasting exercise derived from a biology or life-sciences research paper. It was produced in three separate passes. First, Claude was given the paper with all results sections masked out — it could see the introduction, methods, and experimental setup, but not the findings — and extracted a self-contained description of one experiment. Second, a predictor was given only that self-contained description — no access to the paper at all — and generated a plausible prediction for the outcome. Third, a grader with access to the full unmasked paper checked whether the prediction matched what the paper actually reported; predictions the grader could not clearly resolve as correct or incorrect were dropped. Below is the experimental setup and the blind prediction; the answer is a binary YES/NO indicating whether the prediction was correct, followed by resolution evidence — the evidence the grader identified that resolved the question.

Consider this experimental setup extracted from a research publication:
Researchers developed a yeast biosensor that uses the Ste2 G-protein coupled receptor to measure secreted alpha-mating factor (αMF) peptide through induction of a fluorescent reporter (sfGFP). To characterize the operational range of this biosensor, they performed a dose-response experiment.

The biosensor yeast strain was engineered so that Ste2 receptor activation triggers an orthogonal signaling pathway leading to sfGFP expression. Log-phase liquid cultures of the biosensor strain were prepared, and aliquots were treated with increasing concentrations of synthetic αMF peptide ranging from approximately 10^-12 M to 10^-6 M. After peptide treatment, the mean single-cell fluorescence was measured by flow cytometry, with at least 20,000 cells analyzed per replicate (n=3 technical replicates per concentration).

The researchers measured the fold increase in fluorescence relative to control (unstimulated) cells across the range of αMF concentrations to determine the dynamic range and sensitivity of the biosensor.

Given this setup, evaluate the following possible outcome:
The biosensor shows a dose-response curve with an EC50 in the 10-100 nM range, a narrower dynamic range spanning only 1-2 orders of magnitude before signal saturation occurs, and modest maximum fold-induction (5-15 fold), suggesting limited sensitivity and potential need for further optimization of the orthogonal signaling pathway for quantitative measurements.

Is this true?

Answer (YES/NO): NO